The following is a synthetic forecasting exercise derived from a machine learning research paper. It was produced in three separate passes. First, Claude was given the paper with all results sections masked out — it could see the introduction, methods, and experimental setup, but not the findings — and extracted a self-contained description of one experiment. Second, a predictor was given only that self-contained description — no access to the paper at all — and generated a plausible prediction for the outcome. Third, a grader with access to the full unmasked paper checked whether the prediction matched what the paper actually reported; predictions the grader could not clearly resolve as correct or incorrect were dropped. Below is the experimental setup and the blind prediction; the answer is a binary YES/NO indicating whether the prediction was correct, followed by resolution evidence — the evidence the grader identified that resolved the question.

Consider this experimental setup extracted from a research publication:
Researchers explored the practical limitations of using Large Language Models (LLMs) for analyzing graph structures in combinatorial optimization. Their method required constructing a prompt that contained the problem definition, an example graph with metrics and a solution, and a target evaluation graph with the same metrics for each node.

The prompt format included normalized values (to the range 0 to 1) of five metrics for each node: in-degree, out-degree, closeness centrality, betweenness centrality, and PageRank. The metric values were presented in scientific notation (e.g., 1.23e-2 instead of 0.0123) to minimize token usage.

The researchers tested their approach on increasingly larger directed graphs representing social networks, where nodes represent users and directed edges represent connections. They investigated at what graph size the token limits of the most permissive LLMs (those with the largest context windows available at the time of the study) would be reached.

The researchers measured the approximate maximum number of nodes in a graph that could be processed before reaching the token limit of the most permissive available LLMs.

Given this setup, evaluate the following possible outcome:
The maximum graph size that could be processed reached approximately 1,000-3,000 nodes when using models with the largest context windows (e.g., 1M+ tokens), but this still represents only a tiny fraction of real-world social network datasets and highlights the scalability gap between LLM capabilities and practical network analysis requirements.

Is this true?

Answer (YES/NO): NO